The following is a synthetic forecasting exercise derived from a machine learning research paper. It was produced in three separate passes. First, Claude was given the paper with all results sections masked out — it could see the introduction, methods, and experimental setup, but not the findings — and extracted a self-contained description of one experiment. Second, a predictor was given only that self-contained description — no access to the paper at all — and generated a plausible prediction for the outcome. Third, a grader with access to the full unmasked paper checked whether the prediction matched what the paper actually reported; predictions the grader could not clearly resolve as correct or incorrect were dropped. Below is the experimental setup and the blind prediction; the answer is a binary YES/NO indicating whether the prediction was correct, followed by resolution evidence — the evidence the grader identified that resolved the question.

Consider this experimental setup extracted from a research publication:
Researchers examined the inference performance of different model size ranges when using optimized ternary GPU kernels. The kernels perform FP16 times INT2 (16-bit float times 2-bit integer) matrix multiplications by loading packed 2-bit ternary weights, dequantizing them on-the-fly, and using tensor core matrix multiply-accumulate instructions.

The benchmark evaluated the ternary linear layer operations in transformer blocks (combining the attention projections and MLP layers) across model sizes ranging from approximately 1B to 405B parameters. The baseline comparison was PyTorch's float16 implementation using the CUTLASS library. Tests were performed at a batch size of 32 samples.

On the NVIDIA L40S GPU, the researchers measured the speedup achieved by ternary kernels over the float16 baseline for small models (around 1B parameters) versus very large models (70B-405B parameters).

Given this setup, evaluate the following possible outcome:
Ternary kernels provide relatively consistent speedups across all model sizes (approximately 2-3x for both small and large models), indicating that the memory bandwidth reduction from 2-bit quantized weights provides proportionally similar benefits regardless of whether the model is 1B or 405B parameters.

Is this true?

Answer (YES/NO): NO